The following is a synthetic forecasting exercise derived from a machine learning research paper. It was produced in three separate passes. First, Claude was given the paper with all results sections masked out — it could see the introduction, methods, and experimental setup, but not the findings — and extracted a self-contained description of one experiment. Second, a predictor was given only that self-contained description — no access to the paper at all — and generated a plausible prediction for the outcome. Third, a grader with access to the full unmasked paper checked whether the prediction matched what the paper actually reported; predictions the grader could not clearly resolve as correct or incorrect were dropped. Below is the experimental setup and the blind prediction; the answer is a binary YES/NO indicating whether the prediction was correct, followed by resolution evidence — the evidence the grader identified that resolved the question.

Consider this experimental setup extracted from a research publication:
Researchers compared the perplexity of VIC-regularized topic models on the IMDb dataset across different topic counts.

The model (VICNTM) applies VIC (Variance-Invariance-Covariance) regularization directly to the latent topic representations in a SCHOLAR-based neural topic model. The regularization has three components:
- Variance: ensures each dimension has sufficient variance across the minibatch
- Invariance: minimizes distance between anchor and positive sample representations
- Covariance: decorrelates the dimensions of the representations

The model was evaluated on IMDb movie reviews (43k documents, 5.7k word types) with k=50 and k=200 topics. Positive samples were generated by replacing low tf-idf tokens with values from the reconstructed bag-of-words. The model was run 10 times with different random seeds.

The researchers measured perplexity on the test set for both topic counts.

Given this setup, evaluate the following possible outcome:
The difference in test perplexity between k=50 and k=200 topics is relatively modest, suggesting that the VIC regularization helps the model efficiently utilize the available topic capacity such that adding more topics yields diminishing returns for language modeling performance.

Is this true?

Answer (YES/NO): NO